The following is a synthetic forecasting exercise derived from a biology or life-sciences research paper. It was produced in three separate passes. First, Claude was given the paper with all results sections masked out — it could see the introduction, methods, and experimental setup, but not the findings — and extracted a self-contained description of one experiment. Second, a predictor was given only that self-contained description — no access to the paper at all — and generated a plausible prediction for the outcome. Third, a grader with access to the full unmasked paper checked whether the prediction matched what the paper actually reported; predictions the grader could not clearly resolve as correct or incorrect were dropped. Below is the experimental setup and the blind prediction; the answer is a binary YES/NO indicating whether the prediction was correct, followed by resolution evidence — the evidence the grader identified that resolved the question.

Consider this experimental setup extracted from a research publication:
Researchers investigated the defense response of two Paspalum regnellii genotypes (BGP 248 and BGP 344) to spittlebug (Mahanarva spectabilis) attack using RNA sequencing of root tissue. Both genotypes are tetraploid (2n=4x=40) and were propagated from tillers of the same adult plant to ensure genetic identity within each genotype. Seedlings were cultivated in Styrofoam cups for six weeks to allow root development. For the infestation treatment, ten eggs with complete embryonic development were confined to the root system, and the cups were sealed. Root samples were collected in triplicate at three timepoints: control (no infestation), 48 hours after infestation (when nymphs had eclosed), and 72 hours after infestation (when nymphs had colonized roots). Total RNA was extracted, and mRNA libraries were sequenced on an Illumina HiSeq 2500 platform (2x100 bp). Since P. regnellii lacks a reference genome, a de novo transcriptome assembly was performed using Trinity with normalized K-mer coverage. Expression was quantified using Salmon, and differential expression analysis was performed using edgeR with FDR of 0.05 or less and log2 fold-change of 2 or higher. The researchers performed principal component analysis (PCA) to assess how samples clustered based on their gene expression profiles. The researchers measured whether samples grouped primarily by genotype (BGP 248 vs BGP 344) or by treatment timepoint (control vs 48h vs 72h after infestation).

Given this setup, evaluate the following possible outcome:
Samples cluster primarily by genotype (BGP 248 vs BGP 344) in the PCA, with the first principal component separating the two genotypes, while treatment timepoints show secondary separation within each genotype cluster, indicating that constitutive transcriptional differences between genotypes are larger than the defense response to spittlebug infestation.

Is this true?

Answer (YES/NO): YES